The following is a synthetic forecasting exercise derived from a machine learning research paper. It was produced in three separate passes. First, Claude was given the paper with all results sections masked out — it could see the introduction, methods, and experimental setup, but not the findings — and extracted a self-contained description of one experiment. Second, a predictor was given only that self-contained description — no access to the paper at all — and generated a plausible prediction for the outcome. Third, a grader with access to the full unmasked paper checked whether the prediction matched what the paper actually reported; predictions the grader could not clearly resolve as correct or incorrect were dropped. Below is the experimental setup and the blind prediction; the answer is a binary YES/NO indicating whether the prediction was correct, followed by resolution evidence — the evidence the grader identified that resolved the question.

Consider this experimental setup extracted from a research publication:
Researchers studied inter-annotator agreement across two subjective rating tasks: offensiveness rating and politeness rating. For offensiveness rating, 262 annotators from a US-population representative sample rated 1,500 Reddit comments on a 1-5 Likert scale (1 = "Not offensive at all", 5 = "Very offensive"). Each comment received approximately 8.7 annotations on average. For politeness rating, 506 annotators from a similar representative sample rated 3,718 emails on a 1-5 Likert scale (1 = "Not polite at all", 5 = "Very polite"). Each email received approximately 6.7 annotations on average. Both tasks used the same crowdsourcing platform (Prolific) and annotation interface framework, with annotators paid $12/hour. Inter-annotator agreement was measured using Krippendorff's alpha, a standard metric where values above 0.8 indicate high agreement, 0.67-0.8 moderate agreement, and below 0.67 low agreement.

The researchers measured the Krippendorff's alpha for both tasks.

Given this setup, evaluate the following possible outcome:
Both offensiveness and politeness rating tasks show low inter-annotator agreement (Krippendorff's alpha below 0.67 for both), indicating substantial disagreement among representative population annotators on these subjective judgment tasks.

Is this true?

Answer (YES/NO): YES